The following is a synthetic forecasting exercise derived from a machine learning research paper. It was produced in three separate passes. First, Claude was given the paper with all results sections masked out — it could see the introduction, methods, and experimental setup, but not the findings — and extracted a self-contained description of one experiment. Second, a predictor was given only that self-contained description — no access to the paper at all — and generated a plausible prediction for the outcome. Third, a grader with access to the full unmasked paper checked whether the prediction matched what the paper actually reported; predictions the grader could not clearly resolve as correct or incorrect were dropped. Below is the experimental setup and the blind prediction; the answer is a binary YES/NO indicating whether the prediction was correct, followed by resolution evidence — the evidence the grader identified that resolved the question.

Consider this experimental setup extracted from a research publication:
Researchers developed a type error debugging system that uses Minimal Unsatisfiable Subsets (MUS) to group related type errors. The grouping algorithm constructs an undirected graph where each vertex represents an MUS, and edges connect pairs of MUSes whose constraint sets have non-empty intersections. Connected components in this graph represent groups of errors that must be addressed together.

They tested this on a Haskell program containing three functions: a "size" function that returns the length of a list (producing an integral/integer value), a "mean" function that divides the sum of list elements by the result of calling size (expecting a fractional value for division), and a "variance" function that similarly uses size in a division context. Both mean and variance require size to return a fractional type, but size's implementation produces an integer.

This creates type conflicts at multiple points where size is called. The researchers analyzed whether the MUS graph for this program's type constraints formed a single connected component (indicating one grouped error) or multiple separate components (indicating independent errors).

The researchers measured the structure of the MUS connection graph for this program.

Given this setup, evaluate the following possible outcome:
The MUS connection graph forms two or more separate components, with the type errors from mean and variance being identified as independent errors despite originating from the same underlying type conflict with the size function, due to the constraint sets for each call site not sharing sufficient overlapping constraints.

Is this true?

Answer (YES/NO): NO